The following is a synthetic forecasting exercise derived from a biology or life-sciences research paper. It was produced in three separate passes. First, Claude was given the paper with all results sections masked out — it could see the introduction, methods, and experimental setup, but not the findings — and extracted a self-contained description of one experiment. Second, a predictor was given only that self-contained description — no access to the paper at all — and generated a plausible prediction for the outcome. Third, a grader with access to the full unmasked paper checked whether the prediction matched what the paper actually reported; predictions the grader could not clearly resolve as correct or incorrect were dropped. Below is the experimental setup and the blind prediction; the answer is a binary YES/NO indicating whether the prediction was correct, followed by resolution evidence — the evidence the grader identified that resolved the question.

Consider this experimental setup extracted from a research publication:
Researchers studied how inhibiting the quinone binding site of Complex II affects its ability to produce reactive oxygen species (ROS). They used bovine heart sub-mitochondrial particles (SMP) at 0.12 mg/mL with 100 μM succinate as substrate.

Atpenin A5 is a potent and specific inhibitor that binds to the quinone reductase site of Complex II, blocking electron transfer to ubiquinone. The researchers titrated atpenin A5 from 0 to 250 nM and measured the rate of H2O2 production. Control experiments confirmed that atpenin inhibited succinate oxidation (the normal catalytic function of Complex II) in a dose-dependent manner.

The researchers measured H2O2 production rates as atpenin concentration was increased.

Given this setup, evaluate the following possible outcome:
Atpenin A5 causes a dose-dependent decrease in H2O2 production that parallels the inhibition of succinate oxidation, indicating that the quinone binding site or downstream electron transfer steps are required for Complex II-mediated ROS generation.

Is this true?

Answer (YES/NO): NO